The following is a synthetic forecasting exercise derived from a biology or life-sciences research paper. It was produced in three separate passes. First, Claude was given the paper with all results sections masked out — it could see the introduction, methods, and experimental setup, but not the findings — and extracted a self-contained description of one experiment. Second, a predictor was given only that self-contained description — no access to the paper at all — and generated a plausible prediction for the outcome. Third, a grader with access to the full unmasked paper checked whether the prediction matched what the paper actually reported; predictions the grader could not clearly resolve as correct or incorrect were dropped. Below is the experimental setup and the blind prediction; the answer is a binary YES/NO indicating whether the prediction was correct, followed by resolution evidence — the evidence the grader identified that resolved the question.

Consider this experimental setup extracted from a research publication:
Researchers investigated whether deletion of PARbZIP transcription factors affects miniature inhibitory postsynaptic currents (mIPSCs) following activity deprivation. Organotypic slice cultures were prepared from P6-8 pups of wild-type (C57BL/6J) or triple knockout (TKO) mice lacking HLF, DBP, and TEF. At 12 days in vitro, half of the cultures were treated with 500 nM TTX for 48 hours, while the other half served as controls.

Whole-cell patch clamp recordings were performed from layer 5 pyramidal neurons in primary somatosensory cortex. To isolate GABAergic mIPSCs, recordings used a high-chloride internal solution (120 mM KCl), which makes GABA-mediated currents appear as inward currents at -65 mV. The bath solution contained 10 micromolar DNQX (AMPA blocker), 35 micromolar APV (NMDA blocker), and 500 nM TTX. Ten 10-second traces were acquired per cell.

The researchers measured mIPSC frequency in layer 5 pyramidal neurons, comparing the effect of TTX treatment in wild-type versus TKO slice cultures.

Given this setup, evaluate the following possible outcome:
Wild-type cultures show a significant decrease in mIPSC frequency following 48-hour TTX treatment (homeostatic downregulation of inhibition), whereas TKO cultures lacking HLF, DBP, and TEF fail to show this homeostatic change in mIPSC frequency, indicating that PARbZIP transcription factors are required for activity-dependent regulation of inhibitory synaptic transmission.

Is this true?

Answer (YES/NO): NO